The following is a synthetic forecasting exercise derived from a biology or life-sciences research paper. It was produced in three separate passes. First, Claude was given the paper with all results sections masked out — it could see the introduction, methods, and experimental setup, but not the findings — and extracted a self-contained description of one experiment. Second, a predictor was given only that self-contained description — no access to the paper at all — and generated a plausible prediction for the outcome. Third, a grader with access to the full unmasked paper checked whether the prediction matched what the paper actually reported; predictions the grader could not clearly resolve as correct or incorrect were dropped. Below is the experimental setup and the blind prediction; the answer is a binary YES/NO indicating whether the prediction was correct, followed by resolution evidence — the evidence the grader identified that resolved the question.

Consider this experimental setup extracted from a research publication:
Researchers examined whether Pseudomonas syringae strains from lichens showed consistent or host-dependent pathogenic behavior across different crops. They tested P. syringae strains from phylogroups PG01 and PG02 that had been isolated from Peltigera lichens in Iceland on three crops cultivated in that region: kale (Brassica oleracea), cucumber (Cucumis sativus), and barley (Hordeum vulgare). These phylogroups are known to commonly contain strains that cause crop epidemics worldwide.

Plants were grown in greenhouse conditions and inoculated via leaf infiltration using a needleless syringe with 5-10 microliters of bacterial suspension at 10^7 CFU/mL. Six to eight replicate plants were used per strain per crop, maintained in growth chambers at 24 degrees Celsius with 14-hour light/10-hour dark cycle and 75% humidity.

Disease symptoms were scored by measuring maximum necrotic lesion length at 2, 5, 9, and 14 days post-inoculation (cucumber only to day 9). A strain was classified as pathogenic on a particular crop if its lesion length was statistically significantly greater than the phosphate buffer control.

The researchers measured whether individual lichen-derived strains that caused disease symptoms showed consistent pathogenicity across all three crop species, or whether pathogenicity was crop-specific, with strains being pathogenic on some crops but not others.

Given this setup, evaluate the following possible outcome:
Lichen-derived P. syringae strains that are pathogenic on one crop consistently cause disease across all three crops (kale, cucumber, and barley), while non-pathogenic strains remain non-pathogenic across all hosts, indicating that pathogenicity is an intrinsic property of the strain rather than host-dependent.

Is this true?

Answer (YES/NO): NO